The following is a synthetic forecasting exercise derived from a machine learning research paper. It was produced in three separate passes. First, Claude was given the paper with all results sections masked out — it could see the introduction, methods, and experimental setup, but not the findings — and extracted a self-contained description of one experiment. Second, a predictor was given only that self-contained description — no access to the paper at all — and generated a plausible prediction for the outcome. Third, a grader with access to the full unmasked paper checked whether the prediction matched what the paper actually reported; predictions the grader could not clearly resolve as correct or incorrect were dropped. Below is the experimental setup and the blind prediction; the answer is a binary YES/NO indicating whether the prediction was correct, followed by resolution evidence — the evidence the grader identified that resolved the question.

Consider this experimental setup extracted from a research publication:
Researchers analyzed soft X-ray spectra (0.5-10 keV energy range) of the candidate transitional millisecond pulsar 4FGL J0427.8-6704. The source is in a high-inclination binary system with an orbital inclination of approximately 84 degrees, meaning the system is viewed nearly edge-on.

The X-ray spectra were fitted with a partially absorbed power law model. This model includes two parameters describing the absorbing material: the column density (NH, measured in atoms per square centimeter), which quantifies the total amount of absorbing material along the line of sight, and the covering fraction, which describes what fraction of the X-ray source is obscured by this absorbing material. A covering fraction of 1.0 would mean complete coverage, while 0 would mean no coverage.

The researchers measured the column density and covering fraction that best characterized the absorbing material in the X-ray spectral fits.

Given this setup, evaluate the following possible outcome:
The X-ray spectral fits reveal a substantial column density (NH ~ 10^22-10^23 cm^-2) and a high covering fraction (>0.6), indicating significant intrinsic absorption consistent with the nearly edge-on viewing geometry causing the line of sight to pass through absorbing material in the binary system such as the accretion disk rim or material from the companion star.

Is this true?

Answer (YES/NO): YES